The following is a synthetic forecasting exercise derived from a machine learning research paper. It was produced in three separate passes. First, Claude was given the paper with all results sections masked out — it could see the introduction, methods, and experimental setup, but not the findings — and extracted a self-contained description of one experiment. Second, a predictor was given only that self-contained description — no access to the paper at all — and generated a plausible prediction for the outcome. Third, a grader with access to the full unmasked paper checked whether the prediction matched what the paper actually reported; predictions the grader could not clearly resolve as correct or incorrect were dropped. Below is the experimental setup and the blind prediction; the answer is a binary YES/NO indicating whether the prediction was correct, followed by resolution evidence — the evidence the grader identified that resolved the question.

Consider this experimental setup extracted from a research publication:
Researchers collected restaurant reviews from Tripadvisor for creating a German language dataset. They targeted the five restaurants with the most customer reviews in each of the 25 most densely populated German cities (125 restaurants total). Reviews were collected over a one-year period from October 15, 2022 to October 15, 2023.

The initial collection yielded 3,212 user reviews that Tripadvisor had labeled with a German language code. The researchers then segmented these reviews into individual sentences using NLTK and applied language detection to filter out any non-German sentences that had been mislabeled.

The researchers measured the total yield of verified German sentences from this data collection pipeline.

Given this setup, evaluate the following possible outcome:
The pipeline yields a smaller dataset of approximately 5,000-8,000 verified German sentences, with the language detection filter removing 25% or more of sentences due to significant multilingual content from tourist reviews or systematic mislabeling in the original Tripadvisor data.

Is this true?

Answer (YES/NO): NO